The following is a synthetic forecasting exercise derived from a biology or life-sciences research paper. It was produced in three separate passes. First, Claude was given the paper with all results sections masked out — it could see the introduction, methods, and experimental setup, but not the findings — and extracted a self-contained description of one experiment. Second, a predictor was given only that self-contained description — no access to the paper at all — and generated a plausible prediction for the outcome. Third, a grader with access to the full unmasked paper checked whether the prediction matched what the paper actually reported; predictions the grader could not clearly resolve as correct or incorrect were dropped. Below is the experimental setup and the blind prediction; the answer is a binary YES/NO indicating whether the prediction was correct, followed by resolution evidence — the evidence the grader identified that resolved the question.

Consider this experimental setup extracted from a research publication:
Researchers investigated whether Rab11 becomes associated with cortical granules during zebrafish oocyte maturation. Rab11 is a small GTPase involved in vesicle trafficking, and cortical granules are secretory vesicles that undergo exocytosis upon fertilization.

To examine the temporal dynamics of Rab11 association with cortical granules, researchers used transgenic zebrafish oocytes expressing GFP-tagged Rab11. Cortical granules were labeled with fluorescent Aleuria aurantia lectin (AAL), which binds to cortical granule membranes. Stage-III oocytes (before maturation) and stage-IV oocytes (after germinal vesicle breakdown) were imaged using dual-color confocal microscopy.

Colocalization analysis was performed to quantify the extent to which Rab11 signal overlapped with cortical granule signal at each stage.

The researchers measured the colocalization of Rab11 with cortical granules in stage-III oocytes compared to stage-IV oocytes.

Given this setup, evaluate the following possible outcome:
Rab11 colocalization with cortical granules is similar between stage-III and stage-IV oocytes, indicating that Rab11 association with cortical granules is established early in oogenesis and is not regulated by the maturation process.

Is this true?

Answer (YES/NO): NO